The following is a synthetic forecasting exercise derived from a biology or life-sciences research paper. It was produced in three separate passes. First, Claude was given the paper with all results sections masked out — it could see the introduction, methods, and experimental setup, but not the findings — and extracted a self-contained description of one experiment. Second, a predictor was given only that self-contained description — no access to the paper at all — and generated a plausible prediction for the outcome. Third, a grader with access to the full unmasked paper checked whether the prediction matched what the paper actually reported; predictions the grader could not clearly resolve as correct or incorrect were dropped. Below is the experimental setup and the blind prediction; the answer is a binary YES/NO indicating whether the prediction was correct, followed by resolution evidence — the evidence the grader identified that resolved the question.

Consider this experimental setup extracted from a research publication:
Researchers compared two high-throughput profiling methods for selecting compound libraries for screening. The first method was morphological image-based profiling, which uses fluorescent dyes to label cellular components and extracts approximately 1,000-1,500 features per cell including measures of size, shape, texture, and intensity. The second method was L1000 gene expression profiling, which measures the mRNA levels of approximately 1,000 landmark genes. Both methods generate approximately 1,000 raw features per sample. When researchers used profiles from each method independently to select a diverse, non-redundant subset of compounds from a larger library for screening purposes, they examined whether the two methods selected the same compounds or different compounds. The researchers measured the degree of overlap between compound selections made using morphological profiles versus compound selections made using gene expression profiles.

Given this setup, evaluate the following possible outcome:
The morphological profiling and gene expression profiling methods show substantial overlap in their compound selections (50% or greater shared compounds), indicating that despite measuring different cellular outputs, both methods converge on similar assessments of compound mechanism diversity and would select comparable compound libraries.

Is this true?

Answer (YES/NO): NO